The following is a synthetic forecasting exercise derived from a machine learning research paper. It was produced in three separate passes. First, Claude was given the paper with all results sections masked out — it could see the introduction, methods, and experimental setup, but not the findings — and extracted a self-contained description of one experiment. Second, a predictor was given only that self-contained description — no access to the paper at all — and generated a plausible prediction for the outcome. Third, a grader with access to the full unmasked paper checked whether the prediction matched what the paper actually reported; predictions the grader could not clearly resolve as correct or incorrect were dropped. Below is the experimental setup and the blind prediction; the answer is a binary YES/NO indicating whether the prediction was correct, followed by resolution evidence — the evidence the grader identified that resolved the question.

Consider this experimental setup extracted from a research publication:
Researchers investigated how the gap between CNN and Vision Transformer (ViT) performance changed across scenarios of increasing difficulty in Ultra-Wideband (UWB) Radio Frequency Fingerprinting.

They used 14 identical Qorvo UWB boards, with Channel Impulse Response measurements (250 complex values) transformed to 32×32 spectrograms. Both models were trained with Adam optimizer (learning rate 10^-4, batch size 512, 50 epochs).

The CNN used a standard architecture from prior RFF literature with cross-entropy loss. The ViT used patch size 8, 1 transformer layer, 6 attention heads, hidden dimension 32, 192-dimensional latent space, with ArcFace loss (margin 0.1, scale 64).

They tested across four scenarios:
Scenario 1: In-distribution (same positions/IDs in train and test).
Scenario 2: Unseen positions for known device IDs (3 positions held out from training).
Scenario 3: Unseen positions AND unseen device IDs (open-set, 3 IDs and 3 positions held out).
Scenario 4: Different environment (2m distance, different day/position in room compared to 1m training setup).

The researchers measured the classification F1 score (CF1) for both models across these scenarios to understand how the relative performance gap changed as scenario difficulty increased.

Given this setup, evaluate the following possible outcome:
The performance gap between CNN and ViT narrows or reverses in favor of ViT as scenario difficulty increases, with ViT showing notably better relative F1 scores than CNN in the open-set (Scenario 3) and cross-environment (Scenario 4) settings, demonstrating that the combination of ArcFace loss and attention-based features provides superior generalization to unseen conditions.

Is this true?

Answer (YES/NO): NO